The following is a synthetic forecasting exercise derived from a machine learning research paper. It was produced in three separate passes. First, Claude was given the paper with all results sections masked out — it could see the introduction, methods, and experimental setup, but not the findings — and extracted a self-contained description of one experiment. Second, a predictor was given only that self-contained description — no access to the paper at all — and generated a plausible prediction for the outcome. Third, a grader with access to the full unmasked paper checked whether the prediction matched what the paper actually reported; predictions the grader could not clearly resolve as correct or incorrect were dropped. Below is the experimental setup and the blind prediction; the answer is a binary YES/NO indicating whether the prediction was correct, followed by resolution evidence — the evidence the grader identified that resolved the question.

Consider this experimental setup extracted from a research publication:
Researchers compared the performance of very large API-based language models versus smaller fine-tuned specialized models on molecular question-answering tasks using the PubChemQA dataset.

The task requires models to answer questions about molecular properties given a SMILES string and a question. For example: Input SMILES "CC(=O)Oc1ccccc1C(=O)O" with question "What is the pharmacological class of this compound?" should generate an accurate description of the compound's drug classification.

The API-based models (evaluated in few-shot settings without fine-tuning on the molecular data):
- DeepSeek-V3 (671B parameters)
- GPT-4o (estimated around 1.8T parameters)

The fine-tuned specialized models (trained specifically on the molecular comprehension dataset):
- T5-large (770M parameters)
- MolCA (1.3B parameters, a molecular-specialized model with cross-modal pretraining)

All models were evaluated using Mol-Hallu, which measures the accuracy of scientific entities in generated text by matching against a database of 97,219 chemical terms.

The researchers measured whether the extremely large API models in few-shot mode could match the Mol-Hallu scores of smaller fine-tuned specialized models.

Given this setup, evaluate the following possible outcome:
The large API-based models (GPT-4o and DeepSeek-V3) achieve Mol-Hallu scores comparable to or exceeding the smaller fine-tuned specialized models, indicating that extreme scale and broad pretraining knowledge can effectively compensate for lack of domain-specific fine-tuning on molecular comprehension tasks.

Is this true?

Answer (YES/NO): YES